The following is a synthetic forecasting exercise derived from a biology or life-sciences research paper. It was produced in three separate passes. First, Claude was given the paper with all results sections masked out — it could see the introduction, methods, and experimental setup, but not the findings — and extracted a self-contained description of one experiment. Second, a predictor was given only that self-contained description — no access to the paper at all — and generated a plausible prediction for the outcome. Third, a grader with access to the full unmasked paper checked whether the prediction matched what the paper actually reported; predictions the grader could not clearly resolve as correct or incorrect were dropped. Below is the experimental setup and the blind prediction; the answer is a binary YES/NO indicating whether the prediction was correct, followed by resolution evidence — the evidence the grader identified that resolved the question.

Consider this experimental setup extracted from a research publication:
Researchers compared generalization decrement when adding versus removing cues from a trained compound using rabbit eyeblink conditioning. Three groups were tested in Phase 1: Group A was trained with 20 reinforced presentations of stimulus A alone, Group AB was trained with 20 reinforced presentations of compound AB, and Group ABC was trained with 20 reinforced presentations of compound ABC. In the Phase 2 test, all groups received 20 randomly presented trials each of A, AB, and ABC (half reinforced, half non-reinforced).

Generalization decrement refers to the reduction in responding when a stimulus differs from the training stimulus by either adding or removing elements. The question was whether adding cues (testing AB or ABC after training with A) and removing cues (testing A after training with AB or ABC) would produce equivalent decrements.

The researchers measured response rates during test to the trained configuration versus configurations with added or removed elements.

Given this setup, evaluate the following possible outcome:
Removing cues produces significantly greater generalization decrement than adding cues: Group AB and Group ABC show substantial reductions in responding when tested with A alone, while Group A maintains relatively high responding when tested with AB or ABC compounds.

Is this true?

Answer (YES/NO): YES